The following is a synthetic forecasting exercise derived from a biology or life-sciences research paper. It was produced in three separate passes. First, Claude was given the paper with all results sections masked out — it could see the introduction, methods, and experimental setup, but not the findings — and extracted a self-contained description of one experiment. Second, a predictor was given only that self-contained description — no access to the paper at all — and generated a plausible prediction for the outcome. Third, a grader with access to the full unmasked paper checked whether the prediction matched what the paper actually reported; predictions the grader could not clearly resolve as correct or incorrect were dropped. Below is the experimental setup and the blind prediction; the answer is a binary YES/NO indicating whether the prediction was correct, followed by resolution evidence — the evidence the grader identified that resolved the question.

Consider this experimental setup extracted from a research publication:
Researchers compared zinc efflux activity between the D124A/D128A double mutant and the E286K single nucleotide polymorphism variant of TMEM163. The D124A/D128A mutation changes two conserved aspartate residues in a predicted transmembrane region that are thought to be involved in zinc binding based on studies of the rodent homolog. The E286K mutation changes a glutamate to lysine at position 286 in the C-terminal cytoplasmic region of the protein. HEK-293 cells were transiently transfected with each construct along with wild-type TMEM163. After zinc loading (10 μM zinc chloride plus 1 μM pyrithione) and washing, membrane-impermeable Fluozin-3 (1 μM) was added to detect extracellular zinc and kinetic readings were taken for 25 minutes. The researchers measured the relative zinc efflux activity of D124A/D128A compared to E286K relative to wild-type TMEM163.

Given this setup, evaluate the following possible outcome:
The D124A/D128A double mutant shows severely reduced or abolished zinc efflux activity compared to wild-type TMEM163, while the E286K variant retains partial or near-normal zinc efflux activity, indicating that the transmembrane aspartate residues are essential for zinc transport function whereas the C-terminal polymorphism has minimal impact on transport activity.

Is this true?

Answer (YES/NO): NO